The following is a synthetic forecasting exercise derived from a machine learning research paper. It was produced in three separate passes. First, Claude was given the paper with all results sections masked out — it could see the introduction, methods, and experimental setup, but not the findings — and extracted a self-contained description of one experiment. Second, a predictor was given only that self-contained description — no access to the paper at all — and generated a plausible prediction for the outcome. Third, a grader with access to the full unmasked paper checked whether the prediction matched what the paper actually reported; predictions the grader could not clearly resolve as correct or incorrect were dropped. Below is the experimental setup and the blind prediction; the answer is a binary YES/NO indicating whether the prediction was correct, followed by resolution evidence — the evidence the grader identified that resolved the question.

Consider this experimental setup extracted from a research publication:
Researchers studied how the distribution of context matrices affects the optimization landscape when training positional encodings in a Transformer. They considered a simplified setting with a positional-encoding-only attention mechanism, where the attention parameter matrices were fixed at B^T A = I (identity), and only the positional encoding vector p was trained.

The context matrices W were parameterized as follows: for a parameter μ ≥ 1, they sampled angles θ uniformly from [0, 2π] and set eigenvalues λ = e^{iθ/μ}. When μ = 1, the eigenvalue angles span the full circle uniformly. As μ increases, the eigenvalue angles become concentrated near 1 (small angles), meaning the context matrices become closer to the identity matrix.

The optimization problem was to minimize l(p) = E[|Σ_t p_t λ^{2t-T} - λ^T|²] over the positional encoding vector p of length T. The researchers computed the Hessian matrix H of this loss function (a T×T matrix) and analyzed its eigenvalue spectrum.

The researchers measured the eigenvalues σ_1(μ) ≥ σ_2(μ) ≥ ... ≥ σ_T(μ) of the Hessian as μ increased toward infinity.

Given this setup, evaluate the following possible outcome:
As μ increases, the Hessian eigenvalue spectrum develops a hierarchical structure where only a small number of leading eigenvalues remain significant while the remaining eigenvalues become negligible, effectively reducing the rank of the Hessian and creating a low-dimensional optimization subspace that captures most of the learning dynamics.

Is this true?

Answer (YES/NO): NO